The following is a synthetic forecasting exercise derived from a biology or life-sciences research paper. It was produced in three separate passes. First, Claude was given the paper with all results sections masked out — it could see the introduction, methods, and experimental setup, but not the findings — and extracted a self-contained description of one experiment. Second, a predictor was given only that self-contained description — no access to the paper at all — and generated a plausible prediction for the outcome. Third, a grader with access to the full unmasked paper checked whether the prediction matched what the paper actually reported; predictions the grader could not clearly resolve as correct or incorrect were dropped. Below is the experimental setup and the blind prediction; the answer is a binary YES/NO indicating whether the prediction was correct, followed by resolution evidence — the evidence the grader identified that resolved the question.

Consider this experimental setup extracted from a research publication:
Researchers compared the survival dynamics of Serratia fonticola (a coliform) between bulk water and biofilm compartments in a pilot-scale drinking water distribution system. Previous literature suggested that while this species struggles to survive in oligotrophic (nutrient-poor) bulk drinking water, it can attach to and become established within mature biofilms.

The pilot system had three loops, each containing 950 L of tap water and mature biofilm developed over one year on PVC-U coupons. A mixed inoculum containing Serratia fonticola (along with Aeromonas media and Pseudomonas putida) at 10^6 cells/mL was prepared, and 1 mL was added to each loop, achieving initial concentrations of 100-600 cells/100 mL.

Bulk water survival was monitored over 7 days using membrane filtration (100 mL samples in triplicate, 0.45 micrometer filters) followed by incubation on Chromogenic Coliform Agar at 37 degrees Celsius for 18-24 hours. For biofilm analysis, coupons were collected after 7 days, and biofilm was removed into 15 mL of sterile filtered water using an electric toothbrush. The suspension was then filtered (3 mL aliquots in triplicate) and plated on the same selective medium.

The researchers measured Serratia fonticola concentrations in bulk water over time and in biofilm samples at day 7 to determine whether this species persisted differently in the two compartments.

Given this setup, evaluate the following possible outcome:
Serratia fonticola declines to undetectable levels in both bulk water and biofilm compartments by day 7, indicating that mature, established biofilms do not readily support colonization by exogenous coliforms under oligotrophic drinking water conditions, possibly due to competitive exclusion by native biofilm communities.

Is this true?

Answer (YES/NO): NO